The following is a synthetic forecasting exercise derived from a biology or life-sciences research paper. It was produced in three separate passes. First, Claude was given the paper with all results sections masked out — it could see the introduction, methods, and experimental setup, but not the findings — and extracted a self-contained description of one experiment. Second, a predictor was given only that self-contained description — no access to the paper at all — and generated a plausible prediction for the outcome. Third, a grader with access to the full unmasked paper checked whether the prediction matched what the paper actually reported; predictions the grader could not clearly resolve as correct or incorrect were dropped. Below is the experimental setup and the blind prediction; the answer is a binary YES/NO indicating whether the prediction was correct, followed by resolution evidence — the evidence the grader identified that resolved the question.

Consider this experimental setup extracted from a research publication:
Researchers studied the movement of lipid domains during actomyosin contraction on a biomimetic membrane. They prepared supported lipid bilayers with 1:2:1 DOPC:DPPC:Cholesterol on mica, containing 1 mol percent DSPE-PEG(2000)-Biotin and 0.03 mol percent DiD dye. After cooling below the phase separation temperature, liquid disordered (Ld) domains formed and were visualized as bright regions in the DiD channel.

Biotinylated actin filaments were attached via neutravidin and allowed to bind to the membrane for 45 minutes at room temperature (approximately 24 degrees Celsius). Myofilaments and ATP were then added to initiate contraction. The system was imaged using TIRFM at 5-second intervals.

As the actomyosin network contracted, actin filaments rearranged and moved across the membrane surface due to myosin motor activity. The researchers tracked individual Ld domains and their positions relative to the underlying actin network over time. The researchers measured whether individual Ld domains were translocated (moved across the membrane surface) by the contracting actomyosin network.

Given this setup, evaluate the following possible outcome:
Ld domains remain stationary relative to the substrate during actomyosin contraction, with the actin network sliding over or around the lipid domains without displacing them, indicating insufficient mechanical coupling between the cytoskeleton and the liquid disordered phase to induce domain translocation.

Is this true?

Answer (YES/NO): NO